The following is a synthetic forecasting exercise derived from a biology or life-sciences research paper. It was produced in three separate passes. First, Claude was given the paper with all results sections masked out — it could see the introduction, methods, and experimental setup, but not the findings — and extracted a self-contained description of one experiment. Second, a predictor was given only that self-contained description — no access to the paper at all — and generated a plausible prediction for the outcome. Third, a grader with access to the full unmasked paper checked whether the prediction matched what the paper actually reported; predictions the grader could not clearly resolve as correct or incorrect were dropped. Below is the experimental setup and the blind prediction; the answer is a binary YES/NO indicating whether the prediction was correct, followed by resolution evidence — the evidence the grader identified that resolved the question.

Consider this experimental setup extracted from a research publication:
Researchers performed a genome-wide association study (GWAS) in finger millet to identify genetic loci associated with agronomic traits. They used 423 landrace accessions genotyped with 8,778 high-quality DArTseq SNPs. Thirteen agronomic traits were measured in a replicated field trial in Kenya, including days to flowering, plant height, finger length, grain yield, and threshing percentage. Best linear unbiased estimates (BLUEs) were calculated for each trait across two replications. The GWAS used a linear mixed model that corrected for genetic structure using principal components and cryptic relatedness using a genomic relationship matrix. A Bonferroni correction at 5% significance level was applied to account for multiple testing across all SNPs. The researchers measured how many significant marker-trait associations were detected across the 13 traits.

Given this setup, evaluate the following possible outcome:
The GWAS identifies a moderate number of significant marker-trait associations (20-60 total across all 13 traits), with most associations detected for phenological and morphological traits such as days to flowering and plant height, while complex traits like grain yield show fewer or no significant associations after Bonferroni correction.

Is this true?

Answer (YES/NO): NO